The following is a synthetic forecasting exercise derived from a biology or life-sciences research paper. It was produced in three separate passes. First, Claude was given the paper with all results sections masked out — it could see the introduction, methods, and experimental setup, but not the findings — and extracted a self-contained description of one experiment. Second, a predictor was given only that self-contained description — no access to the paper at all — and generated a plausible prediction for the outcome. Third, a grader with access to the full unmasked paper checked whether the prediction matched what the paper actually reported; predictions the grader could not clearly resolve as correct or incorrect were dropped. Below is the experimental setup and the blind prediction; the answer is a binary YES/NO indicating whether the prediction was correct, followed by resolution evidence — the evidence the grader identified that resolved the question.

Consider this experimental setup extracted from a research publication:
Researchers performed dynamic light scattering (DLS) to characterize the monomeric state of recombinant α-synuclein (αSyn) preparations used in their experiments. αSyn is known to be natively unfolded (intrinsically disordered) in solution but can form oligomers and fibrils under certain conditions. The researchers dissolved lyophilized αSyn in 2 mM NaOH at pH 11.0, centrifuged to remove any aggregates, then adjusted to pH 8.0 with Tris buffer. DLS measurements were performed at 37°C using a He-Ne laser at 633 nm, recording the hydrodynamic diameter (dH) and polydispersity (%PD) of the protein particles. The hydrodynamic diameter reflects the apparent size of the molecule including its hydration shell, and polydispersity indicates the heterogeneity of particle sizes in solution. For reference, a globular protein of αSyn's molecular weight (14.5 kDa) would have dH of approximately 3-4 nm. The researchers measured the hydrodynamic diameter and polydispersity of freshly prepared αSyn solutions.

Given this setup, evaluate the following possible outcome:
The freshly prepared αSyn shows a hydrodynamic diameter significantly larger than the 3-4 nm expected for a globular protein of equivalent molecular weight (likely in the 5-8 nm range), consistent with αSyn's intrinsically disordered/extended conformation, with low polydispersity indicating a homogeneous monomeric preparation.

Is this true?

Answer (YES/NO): YES